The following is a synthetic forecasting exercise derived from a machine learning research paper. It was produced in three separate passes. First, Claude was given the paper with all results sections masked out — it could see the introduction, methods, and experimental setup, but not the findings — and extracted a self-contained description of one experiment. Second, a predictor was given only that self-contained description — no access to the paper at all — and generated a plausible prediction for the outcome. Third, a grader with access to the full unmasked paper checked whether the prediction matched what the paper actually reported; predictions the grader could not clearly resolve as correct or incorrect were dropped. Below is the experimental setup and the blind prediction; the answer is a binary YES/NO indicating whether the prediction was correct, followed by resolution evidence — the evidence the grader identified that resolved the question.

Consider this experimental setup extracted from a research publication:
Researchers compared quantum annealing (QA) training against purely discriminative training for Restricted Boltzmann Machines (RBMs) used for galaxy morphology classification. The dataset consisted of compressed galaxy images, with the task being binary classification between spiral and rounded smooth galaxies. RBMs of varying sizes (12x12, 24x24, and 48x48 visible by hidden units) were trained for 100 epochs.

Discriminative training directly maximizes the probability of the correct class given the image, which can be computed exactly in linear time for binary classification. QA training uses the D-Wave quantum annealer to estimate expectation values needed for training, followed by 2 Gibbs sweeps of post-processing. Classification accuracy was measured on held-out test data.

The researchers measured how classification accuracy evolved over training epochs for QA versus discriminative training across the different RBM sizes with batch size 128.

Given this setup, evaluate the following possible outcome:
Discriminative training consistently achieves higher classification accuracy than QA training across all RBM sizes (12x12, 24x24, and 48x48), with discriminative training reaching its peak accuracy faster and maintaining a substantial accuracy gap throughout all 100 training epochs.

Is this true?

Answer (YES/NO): NO